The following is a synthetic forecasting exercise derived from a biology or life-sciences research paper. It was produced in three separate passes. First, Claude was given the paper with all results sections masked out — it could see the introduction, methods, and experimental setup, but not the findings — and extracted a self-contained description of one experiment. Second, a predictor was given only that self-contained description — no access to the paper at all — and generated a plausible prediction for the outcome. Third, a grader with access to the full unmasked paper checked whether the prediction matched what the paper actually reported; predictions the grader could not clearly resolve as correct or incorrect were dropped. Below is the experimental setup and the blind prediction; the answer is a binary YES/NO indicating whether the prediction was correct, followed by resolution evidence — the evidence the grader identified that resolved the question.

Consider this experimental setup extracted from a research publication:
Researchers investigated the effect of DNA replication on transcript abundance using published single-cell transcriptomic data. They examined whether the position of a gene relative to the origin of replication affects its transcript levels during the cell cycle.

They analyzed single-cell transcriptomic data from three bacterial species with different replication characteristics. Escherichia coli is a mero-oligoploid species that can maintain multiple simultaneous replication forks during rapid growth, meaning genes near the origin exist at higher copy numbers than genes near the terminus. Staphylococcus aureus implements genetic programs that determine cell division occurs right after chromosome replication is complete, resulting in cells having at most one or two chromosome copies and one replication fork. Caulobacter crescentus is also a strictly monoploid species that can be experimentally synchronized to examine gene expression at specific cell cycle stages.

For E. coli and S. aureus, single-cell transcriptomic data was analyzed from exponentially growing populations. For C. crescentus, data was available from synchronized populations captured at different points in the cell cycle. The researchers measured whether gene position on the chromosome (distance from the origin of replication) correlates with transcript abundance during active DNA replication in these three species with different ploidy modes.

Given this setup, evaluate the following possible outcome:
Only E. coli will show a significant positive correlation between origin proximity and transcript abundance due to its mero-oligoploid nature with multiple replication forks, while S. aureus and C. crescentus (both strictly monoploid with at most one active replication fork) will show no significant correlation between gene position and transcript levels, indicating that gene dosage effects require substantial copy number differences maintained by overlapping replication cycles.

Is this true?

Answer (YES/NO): NO